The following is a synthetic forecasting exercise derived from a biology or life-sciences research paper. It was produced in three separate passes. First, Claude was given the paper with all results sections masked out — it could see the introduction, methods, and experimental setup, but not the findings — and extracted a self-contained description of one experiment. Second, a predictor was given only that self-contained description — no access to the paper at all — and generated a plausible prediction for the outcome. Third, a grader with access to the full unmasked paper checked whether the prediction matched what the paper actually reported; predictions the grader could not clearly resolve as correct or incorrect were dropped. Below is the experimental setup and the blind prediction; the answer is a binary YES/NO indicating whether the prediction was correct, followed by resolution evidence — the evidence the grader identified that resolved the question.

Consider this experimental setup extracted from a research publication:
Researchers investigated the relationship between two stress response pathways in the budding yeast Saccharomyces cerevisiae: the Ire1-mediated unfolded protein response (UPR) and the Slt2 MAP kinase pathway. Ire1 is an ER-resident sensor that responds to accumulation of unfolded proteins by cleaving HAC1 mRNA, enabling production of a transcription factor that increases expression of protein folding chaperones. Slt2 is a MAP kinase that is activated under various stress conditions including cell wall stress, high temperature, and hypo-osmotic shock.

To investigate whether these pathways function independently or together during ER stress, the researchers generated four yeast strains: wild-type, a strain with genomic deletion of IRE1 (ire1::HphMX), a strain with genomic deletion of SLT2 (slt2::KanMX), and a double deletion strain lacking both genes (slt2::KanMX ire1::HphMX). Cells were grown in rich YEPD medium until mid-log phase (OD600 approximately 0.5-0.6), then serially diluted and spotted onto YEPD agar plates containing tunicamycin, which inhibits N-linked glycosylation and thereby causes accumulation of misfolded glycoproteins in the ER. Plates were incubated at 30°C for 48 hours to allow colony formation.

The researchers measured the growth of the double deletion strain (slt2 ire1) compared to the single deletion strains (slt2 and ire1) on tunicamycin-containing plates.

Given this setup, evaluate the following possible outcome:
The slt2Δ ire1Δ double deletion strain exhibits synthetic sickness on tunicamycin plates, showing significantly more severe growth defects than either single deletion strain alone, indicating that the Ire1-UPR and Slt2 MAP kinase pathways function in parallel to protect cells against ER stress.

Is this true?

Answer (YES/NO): YES